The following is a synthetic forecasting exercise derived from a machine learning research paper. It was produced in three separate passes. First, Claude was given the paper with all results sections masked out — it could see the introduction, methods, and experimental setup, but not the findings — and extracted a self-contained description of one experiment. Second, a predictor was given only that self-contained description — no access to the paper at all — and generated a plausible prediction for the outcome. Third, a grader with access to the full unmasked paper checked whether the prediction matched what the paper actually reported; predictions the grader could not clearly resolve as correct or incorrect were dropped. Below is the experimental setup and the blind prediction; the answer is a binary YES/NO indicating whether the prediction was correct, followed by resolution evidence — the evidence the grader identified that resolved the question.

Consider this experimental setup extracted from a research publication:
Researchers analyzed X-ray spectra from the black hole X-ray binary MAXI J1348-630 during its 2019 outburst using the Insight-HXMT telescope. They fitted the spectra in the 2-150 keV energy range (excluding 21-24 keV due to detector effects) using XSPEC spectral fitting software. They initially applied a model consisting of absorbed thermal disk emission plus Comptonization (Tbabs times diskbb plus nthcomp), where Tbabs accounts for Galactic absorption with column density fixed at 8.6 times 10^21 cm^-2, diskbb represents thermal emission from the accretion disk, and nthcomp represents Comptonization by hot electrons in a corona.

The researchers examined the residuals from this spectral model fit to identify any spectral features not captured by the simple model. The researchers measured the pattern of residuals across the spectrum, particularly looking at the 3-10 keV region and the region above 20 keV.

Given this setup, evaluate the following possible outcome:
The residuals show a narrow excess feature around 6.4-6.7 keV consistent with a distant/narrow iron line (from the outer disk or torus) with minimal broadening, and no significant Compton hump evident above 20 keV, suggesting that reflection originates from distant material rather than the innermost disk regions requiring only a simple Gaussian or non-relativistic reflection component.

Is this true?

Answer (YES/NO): NO